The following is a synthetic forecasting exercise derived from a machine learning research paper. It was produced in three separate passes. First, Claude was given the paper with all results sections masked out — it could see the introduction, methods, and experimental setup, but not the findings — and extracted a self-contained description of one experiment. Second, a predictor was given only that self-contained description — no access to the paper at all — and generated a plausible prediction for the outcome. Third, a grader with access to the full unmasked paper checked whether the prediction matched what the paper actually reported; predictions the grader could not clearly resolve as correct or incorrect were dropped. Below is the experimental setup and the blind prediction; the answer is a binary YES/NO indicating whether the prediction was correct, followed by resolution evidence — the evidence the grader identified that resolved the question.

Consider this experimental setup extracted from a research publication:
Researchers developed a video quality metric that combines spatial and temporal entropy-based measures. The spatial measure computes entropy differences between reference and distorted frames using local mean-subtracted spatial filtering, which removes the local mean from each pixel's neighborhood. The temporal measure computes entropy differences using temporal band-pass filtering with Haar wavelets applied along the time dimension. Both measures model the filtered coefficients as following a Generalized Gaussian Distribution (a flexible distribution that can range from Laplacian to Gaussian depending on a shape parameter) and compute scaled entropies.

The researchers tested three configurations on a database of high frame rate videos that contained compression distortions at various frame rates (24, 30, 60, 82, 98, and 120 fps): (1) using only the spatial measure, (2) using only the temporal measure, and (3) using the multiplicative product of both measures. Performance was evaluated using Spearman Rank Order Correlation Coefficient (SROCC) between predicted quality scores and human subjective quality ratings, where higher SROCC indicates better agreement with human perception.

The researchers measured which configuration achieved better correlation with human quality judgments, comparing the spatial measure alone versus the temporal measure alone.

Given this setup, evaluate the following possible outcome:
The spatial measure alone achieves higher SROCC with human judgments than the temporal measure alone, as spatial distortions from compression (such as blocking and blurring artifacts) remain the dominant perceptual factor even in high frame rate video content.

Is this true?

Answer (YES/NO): YES